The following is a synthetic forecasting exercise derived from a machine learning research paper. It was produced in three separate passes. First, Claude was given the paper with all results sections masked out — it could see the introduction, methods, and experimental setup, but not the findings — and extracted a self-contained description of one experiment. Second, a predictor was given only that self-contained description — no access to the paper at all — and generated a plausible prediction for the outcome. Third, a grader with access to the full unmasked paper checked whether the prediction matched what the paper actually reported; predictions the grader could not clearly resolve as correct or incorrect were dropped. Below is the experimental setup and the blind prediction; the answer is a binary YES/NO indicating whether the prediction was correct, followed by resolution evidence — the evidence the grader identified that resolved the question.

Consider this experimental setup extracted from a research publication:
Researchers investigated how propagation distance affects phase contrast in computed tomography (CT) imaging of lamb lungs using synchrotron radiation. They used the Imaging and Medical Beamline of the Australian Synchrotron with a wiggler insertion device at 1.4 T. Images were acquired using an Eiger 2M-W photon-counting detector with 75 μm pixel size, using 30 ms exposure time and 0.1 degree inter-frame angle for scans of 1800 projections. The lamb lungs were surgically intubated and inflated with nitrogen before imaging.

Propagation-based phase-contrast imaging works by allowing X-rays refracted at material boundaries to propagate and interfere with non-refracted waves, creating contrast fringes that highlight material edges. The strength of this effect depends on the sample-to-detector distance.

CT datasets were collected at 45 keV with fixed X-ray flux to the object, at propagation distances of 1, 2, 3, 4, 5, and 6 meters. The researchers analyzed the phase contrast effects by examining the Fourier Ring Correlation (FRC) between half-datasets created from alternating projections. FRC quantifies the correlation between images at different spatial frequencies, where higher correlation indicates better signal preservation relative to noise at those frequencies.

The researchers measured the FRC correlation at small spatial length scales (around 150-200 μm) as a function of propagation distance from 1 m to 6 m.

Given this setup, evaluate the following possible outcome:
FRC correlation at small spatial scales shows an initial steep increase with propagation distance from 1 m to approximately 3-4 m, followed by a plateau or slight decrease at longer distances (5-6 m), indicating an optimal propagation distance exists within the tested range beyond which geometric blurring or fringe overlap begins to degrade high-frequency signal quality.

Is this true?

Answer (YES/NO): YES